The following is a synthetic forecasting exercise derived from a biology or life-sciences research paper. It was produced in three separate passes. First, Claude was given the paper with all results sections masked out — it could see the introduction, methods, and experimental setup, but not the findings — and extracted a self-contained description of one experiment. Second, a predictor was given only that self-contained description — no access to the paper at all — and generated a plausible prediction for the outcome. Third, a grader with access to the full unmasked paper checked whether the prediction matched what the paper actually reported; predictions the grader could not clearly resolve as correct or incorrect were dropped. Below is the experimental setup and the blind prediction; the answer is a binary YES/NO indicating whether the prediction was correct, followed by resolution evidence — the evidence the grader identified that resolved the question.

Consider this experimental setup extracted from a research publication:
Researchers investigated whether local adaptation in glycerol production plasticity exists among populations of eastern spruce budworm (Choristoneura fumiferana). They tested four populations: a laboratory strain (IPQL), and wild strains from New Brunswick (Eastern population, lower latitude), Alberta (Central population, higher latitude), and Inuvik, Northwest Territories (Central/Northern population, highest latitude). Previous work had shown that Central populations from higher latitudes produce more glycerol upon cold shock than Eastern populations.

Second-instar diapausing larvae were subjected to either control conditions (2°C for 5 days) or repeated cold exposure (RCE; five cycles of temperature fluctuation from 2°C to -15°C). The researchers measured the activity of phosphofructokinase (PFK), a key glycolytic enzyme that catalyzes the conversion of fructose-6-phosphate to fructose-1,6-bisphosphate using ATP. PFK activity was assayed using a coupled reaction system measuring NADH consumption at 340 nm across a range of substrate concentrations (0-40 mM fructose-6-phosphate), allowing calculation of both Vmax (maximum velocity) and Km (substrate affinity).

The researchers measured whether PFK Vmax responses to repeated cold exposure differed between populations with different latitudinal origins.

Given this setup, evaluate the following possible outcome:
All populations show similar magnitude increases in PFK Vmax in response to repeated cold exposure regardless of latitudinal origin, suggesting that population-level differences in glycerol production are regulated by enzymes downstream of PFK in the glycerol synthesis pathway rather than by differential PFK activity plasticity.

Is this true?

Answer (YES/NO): YES